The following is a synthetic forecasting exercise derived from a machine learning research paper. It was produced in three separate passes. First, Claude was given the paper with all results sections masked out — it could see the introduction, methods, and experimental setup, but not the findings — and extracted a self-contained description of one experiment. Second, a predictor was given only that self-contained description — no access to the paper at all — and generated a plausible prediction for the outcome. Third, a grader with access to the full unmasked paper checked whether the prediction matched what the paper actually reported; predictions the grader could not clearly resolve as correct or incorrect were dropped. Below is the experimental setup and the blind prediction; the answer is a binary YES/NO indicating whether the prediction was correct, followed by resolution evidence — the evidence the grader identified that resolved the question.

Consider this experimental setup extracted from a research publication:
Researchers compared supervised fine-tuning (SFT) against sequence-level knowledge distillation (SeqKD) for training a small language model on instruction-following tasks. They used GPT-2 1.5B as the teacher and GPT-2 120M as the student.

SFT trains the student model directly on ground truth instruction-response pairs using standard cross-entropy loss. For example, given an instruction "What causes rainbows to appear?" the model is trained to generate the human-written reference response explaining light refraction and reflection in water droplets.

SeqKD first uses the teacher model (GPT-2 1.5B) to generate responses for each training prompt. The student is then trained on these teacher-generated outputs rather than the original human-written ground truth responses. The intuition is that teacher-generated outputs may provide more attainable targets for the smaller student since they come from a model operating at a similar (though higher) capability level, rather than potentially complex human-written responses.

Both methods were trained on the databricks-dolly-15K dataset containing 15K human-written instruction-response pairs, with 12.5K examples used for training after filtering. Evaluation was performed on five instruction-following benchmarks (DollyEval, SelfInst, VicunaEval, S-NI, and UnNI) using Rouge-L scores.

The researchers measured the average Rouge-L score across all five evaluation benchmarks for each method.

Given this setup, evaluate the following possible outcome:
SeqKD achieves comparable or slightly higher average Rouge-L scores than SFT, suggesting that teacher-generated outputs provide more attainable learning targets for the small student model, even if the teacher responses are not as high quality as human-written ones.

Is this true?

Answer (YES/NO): YES